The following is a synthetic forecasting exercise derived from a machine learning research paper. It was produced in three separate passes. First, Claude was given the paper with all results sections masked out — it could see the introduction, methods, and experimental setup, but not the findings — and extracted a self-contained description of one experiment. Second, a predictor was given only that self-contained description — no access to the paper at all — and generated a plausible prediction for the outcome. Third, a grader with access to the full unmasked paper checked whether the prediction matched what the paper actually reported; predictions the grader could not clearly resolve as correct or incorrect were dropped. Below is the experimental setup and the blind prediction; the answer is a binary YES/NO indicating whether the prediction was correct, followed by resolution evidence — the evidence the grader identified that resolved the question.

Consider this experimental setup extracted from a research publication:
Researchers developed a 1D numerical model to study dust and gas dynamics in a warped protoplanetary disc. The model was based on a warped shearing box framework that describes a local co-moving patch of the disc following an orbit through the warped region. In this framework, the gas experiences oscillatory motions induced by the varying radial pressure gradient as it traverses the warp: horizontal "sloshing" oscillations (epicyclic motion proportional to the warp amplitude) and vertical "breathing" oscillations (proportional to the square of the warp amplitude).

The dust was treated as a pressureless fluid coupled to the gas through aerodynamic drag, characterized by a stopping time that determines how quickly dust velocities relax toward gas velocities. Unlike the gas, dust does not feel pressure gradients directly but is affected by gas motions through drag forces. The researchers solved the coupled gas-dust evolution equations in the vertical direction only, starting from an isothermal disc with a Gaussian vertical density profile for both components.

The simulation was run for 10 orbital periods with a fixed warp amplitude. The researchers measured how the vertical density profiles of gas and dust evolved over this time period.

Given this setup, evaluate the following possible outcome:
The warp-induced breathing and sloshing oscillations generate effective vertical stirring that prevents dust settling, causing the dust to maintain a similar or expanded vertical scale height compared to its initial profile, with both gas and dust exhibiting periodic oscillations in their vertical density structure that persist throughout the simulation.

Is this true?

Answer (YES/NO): NO